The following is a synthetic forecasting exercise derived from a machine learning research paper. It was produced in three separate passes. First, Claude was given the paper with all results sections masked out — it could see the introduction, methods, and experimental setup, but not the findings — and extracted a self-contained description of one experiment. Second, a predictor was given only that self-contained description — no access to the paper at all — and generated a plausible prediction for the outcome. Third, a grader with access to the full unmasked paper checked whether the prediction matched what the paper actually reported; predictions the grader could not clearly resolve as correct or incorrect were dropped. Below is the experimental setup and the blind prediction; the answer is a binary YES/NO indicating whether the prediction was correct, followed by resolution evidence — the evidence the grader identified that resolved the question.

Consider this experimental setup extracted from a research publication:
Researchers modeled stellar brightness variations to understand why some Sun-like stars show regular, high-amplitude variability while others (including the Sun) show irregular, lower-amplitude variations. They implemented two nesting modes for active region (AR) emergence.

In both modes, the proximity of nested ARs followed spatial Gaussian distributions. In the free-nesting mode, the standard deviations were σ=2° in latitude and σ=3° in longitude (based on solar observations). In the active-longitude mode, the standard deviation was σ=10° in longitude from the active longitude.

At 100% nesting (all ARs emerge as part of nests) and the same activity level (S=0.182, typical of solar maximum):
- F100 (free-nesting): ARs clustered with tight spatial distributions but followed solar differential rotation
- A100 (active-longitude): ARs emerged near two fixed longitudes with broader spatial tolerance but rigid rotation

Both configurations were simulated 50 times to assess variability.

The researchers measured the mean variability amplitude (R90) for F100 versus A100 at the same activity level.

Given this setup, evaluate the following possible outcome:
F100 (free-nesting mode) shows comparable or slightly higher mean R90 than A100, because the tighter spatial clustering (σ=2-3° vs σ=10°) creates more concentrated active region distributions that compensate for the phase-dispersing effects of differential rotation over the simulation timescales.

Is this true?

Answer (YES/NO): NO